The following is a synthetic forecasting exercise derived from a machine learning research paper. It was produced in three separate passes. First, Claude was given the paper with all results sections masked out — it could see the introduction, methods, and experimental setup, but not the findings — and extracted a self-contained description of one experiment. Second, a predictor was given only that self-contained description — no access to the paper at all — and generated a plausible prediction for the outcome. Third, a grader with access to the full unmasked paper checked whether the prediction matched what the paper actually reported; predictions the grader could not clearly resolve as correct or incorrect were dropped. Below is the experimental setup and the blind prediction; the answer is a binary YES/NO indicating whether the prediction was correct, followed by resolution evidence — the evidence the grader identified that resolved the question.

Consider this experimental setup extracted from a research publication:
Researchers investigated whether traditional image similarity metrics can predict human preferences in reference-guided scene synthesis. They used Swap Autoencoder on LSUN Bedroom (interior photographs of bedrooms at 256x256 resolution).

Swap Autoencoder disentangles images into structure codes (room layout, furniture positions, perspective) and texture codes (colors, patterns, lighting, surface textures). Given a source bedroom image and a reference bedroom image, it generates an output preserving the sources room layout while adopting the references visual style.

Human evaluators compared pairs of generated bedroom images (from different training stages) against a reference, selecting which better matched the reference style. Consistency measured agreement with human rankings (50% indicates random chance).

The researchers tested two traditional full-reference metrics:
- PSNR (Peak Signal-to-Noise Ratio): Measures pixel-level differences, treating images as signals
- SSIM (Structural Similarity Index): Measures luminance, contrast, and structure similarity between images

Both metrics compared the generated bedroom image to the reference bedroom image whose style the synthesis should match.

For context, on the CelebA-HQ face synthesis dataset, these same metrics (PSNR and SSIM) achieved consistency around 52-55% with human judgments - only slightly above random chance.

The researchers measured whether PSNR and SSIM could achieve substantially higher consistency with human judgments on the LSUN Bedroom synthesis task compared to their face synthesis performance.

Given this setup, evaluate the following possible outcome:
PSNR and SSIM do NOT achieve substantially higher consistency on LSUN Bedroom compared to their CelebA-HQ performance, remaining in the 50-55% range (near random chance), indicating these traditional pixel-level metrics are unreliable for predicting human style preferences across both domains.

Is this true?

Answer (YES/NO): NO